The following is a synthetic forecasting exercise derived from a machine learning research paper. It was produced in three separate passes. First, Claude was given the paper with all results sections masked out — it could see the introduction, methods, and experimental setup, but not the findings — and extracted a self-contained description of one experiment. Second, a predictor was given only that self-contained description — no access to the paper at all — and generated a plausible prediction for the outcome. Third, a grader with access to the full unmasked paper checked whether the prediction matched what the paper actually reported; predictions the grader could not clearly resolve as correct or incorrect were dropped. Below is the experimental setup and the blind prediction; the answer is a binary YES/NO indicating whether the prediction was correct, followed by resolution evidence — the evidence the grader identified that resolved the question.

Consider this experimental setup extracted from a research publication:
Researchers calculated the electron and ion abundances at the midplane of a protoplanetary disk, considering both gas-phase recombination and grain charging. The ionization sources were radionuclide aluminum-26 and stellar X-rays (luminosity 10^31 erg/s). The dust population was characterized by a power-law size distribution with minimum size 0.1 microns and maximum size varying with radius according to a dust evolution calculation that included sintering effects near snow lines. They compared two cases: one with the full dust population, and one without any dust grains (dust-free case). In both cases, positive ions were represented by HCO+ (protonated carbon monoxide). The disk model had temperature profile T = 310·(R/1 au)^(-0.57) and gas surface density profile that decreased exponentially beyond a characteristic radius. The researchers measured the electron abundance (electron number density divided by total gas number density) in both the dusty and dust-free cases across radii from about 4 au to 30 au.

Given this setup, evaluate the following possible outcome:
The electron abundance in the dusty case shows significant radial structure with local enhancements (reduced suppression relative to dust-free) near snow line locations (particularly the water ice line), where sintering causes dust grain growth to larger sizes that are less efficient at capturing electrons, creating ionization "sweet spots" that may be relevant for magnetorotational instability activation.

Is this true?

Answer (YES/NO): NO